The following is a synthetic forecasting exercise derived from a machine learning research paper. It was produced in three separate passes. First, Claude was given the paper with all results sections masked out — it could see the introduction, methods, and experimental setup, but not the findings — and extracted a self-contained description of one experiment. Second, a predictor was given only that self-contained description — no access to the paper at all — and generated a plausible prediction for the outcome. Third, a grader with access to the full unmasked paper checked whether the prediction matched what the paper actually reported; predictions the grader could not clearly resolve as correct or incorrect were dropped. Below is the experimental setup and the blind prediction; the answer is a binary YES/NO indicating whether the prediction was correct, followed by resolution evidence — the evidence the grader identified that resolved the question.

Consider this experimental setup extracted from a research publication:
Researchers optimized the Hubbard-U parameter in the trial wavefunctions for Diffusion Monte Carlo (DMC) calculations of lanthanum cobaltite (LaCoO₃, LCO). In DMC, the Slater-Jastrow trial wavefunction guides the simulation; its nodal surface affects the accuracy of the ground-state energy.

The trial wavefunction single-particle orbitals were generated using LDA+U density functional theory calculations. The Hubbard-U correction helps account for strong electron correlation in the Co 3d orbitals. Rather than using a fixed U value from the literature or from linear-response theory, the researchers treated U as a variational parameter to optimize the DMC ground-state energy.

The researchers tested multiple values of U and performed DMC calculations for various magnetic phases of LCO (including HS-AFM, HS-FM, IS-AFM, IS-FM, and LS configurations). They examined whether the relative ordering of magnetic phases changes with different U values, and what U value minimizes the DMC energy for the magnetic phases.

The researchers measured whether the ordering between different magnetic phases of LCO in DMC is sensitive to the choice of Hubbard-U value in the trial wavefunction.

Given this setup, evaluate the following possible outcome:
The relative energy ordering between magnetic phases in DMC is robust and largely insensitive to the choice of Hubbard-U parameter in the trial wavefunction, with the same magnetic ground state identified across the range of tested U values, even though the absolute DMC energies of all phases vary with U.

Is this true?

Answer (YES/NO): YES